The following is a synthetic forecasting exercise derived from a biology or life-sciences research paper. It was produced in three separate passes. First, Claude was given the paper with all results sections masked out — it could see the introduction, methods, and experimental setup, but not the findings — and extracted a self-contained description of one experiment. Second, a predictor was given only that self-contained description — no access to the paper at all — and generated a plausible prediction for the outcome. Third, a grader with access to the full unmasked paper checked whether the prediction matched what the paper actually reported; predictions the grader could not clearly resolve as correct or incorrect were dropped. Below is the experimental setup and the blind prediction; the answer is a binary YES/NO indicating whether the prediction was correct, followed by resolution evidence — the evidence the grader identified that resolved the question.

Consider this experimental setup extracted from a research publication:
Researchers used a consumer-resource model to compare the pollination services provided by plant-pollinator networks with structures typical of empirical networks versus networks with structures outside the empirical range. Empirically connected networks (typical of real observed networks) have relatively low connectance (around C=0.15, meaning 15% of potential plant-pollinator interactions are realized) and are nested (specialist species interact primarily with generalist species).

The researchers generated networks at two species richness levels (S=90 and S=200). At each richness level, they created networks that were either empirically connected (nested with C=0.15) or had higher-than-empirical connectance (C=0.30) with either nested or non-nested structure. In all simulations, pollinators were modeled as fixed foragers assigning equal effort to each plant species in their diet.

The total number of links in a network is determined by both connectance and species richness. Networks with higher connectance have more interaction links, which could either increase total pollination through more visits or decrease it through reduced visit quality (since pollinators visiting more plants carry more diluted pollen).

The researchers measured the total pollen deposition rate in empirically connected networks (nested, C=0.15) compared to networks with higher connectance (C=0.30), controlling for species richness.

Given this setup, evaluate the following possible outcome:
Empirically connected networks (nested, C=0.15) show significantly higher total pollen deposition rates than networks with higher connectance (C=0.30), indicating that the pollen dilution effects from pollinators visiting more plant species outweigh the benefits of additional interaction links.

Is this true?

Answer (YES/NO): YES